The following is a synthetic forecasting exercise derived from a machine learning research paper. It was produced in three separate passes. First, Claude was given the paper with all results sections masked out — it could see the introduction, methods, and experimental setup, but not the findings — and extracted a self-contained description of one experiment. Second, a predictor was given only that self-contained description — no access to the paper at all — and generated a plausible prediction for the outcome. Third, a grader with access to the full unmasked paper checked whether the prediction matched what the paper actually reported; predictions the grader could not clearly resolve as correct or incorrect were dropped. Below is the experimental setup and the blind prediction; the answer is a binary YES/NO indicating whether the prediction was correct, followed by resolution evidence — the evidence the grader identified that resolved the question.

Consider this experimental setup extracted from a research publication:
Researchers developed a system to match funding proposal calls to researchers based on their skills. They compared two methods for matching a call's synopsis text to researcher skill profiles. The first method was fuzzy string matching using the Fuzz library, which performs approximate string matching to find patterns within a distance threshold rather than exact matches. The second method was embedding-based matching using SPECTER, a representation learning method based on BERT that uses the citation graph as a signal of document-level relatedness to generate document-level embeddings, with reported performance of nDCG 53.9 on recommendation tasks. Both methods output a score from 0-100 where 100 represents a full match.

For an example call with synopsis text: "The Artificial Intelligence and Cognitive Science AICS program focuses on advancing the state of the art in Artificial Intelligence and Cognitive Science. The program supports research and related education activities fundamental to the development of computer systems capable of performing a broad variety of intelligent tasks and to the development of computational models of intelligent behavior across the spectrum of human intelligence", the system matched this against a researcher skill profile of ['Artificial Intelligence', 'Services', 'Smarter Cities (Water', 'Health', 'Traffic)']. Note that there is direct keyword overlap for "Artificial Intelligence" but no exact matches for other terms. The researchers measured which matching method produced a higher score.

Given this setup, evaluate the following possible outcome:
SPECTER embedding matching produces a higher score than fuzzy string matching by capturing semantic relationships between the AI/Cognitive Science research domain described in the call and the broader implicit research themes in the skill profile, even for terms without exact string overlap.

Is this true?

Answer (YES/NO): YES